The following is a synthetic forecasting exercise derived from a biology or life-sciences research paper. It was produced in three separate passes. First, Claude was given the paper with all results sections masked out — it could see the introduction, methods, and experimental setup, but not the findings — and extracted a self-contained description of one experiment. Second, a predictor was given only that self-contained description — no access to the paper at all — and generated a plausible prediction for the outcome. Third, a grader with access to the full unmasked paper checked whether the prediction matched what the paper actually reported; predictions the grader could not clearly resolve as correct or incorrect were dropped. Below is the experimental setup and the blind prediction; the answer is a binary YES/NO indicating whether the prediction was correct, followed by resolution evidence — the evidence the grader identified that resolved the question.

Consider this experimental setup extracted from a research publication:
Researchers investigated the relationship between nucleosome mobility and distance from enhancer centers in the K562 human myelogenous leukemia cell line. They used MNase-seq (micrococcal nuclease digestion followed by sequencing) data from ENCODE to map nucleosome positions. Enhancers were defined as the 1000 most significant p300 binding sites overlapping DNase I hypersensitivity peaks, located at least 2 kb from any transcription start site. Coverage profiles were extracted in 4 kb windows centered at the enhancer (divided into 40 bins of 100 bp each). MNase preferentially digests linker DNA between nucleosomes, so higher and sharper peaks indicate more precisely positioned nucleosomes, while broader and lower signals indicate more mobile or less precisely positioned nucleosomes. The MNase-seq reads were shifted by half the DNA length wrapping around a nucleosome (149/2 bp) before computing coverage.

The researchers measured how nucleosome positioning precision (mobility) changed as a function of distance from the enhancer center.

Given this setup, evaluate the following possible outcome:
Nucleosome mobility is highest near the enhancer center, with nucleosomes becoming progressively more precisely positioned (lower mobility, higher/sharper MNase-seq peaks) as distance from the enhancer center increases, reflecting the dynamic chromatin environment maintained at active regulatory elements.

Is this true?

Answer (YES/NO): NO